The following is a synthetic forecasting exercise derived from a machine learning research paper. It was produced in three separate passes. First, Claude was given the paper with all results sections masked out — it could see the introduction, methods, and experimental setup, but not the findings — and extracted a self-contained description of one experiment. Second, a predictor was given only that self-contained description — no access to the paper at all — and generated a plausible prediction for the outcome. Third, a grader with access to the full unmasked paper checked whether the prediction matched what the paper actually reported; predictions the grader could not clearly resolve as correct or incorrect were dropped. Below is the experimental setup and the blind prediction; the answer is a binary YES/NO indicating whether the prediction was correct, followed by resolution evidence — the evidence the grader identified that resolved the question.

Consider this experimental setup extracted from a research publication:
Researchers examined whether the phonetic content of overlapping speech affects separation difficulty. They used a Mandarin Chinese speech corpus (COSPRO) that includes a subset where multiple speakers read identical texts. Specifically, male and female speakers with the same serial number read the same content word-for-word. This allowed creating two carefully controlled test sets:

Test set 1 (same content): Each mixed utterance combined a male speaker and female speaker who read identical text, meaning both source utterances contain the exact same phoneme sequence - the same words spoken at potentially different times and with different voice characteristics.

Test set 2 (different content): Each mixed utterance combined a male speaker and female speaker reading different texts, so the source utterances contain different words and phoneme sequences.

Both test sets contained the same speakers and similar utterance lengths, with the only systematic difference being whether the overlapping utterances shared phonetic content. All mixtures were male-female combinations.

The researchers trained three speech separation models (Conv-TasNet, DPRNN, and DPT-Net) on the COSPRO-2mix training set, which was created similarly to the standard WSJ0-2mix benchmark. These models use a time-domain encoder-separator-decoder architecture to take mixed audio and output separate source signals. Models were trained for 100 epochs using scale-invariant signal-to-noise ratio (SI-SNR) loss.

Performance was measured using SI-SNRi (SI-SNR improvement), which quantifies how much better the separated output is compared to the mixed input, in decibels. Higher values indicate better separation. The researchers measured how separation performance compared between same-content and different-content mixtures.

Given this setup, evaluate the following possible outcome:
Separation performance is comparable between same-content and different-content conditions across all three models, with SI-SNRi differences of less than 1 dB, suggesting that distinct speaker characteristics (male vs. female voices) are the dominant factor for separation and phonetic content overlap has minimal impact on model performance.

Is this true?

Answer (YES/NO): NO